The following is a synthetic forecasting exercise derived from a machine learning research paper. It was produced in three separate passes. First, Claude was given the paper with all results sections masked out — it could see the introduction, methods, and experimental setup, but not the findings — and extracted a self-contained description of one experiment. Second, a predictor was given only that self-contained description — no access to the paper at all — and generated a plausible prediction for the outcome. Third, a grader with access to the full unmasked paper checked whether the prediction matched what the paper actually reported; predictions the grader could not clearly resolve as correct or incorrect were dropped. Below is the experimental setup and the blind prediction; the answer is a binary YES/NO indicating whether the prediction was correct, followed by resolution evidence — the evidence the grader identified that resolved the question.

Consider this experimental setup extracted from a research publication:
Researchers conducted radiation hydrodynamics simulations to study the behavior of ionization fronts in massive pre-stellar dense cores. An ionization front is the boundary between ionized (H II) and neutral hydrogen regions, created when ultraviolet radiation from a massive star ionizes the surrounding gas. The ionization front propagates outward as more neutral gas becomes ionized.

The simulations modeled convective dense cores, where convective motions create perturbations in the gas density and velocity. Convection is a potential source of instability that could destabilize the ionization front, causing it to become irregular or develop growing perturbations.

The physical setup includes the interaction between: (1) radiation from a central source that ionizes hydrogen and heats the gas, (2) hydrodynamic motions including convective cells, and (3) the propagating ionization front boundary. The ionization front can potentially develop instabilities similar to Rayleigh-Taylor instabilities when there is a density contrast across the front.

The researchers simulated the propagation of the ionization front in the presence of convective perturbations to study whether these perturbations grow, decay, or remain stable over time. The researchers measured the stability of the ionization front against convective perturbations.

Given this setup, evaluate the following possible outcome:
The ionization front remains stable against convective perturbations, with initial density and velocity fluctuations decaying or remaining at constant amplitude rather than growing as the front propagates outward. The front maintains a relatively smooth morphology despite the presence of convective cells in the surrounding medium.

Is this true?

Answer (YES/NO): YES